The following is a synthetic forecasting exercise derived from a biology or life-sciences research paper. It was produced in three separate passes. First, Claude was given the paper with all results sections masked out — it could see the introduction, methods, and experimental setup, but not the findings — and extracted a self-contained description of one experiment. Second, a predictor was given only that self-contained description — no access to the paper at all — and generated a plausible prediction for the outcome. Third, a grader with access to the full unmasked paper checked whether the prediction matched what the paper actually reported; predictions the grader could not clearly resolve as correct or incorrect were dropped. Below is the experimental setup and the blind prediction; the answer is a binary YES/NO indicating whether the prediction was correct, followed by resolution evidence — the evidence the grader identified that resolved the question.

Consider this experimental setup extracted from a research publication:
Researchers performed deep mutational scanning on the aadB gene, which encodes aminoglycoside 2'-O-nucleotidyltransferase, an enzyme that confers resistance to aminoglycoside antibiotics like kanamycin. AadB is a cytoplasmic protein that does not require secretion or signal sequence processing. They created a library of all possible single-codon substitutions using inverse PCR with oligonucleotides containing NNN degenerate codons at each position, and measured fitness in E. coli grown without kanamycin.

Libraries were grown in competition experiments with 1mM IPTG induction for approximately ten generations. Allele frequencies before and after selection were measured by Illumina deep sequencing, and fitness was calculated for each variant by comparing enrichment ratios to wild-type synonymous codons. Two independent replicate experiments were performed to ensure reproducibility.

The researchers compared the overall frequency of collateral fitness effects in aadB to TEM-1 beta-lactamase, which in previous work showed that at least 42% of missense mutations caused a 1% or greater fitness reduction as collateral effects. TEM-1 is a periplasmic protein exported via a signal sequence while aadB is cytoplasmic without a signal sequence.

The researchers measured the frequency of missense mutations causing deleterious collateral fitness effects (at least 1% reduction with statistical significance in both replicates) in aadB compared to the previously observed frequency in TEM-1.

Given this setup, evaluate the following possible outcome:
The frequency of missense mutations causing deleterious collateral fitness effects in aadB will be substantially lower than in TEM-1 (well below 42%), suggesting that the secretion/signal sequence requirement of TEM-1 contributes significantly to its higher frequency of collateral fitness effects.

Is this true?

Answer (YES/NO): YES